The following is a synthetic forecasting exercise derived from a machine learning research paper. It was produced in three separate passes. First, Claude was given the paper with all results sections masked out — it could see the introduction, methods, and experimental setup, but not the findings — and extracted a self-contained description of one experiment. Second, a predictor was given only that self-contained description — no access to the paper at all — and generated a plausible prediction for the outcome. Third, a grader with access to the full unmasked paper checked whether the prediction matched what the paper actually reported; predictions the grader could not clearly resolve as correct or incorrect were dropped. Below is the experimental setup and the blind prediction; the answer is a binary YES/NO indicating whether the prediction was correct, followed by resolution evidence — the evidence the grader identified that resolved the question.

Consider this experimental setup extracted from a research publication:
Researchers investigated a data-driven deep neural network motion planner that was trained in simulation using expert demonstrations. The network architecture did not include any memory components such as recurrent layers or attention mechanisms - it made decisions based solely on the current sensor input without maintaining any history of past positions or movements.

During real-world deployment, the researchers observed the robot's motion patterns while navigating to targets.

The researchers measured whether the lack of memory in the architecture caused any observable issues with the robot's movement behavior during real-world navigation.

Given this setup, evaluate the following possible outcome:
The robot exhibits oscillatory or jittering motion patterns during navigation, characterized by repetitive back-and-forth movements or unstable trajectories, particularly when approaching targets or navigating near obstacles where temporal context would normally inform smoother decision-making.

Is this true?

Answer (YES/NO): YES